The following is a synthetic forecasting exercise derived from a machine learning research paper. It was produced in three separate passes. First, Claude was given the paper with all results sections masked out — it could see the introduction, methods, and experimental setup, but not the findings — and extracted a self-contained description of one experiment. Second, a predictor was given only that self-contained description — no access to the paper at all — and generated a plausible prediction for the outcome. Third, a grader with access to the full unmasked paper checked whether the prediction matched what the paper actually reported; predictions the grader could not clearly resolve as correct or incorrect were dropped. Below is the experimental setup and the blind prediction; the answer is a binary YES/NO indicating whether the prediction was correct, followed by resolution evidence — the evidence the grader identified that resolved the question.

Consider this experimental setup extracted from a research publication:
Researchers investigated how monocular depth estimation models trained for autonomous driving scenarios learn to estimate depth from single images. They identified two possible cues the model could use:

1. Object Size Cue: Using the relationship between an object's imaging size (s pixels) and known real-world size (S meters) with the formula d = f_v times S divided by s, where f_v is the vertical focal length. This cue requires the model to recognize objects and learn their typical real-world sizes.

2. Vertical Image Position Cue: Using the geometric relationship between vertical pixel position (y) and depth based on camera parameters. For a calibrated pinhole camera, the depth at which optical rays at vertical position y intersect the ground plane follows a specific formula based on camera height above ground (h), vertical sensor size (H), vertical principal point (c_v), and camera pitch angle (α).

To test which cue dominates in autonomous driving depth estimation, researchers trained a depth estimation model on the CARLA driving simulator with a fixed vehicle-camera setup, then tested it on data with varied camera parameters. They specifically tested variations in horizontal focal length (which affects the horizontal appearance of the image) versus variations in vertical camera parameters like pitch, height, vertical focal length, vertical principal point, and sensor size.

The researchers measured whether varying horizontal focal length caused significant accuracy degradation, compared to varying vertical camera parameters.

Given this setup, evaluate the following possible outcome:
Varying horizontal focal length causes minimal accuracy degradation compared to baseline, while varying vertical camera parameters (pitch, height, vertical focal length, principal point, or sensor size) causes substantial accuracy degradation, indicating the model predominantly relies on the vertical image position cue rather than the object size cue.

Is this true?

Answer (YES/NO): YES